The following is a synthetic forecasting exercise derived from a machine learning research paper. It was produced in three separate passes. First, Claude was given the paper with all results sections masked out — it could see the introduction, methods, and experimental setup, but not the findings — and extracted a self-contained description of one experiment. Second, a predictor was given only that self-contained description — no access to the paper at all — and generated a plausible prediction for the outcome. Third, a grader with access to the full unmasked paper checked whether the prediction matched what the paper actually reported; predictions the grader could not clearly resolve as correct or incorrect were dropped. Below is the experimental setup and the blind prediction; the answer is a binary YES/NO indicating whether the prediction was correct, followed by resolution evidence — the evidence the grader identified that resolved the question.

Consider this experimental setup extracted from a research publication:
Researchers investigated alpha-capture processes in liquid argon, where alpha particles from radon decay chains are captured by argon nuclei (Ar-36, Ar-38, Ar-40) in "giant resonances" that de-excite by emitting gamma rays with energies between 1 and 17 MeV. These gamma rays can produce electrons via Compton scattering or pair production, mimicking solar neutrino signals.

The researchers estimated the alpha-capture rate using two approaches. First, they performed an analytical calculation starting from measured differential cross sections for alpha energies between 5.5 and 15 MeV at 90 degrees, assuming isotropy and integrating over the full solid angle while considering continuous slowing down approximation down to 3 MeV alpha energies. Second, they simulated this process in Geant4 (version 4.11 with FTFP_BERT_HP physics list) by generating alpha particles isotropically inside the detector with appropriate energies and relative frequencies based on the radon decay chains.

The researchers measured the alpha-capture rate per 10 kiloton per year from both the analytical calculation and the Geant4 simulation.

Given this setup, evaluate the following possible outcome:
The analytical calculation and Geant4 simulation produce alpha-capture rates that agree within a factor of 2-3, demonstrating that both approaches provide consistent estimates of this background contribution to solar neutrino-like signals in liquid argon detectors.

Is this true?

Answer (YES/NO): NO